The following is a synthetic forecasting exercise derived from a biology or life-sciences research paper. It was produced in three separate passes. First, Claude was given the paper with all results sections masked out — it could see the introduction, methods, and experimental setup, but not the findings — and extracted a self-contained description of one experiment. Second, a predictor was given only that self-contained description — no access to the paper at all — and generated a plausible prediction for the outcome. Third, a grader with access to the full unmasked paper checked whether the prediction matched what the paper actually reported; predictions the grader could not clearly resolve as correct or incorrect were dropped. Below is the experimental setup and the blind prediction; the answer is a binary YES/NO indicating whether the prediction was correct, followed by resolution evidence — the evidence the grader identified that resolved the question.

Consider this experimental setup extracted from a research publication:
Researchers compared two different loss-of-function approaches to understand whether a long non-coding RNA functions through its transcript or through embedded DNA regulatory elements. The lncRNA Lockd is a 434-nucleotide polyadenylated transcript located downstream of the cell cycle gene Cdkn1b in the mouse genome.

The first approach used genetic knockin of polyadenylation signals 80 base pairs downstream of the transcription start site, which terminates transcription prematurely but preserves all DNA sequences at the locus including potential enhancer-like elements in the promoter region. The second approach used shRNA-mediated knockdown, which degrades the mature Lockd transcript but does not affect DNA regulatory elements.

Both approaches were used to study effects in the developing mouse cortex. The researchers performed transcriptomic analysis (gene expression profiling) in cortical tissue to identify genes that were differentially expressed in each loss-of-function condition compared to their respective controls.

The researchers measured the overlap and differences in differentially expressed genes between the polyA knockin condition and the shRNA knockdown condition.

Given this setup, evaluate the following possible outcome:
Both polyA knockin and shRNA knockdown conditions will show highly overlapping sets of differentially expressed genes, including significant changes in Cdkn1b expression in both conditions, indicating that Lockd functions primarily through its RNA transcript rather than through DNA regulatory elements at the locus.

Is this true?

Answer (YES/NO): NO